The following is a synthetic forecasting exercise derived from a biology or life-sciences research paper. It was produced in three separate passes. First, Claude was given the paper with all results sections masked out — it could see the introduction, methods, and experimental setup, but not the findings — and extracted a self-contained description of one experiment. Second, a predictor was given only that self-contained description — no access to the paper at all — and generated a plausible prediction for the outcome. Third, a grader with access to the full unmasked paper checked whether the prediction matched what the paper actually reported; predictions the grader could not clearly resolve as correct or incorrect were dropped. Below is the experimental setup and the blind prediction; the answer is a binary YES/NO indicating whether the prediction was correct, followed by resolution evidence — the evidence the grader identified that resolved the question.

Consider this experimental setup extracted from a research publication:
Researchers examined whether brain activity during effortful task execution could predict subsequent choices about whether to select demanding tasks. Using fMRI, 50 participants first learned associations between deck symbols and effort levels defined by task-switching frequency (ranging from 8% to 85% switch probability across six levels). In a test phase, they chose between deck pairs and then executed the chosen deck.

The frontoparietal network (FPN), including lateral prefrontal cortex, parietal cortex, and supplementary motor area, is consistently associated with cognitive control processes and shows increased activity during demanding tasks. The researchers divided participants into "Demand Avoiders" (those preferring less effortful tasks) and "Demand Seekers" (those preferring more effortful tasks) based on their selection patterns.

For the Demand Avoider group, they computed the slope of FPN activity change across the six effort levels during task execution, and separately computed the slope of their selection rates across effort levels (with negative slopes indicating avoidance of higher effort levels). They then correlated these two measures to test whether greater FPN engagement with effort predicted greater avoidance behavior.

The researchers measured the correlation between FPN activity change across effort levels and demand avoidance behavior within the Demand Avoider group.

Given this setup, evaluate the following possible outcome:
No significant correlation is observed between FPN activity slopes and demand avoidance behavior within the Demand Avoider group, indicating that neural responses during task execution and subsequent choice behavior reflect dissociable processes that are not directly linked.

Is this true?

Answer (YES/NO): YES